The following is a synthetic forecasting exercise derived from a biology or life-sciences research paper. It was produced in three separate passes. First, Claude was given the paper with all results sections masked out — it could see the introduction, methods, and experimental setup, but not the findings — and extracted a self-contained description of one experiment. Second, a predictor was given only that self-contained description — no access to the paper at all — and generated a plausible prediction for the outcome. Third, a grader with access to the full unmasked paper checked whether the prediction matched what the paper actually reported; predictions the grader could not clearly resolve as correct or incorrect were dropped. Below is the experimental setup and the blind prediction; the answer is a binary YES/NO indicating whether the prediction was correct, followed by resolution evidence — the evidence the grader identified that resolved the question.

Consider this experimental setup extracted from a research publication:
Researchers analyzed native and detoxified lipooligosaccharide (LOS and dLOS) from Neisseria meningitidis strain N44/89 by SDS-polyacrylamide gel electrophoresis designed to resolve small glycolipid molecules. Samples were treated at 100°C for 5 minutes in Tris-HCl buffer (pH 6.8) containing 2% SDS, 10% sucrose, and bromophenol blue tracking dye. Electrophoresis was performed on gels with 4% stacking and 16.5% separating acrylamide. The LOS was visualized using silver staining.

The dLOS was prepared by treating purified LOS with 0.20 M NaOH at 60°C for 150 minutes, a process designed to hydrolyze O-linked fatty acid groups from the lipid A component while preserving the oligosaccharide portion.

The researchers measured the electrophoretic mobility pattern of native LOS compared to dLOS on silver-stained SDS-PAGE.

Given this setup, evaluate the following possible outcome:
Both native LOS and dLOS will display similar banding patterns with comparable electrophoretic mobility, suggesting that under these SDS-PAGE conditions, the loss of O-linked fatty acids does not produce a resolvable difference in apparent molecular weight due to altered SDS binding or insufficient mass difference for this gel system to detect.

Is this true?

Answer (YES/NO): NO